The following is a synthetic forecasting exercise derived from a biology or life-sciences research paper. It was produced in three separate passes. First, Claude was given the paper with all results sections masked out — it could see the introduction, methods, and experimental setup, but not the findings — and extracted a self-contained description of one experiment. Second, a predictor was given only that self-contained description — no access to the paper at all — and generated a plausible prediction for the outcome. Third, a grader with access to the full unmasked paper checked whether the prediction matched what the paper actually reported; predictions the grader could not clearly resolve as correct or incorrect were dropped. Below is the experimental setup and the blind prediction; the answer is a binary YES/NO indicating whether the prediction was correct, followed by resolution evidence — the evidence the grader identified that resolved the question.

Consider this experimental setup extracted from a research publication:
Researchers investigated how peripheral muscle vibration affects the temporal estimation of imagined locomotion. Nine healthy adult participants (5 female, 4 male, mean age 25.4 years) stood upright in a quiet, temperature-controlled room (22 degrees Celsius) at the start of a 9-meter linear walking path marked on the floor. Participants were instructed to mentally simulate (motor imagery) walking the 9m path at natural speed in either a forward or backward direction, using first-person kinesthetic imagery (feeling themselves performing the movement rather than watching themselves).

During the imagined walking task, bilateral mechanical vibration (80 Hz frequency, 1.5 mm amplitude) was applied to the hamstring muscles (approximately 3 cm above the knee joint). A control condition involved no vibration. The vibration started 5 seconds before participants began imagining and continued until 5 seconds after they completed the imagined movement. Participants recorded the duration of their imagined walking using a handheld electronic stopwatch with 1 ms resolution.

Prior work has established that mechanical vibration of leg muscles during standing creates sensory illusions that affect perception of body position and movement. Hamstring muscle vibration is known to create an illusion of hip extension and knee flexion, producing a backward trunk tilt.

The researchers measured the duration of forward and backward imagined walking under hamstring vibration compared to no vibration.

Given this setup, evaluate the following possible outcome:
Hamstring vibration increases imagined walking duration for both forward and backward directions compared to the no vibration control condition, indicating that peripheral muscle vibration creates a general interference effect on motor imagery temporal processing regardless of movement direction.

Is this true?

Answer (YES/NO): NO